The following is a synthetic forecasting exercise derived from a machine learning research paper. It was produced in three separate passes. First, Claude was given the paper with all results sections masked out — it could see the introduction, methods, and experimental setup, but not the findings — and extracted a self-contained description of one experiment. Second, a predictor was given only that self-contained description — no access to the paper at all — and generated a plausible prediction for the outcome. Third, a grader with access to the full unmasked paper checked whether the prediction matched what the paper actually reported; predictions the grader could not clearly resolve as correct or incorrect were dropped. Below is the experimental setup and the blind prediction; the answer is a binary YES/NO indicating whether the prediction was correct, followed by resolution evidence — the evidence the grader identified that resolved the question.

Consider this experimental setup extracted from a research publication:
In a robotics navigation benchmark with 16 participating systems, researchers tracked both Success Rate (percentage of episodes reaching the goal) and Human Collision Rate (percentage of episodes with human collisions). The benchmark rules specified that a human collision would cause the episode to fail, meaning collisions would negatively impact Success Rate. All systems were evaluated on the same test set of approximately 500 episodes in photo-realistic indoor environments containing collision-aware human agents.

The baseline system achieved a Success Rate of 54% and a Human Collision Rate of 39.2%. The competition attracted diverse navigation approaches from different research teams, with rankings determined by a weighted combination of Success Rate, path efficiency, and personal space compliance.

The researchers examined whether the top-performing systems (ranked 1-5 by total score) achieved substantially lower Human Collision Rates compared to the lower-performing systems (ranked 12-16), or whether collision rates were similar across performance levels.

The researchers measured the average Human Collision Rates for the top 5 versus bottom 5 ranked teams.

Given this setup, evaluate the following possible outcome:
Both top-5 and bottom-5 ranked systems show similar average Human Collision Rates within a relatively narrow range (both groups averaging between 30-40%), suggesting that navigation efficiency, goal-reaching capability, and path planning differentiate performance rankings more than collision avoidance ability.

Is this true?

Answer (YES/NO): YES